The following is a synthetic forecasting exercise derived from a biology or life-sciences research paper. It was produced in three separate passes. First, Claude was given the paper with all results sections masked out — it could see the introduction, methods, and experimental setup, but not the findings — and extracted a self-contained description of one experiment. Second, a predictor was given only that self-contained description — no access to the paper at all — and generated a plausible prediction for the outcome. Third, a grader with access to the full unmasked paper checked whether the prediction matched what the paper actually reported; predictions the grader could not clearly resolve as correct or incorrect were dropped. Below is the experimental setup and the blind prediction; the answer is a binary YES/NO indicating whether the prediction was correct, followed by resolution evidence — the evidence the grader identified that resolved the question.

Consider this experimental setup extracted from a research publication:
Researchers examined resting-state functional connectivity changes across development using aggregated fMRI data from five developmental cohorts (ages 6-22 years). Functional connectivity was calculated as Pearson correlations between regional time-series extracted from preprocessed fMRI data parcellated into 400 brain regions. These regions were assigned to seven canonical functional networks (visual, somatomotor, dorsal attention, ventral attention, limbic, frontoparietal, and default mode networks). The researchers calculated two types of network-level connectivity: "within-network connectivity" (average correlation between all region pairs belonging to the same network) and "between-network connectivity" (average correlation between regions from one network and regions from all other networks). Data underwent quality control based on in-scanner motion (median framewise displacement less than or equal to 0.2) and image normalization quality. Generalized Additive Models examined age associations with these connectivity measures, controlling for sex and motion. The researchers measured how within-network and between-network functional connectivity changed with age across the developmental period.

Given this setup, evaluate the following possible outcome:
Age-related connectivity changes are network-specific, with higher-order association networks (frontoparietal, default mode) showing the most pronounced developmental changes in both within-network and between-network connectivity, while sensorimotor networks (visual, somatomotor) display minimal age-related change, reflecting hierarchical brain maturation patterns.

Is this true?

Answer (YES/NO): NO